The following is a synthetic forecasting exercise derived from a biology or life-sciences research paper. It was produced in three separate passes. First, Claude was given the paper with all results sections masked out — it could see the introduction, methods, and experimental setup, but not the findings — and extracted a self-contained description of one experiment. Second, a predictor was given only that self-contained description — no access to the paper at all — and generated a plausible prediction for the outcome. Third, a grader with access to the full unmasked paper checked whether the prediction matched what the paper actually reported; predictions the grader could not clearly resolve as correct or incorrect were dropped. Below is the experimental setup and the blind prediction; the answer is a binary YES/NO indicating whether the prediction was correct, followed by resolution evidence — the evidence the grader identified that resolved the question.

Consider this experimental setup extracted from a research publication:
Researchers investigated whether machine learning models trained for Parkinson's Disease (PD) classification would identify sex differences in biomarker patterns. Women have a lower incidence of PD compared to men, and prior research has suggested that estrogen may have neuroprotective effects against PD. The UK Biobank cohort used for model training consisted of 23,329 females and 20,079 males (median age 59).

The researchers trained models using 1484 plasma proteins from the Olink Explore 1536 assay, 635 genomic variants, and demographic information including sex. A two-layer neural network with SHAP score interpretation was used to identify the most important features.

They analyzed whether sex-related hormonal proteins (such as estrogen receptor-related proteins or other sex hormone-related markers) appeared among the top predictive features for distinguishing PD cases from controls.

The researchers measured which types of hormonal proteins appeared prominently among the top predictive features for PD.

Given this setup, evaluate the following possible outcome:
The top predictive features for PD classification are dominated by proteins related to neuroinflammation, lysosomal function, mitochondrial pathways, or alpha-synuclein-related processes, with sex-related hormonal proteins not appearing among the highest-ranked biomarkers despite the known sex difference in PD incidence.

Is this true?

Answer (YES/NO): NO